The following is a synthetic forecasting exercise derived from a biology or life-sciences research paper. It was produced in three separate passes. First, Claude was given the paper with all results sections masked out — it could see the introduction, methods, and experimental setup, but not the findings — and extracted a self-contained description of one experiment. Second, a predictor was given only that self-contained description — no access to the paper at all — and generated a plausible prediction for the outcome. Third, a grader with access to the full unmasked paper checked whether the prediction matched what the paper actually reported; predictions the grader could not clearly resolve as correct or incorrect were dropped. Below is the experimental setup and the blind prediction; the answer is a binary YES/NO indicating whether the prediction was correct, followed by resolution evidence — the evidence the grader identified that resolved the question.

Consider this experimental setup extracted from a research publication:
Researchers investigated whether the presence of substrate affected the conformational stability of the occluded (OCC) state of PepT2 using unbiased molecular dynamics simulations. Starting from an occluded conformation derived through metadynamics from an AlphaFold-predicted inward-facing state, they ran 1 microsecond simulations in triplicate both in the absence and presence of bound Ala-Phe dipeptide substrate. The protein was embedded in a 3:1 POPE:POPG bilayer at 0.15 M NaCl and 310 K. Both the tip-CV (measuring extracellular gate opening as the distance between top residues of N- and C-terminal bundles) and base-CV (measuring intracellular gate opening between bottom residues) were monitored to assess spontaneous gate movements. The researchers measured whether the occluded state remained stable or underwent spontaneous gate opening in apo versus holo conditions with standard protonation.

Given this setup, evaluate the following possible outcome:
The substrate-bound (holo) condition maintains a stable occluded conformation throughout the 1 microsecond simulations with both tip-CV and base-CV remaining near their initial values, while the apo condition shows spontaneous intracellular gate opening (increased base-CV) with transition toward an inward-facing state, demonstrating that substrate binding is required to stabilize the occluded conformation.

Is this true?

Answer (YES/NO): NO